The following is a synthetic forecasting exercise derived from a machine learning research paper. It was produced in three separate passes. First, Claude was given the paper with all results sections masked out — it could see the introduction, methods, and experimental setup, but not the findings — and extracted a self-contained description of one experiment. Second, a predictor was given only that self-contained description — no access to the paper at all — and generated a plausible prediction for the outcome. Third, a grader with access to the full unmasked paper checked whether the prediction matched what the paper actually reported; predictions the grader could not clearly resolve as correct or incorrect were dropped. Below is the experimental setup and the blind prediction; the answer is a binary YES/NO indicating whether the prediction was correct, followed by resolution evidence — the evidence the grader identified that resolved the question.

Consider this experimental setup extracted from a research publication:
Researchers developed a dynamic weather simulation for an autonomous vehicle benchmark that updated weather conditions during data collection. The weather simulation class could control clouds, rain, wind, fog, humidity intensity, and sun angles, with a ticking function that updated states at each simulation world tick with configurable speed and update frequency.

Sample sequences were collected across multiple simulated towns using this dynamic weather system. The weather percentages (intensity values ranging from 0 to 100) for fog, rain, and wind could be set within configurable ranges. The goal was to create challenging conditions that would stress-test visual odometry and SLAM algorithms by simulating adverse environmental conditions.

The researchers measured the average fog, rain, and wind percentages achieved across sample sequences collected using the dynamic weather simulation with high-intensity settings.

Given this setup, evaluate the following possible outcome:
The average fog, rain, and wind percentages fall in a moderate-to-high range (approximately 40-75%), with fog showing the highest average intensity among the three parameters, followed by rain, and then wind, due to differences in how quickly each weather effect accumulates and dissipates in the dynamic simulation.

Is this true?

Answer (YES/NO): NO